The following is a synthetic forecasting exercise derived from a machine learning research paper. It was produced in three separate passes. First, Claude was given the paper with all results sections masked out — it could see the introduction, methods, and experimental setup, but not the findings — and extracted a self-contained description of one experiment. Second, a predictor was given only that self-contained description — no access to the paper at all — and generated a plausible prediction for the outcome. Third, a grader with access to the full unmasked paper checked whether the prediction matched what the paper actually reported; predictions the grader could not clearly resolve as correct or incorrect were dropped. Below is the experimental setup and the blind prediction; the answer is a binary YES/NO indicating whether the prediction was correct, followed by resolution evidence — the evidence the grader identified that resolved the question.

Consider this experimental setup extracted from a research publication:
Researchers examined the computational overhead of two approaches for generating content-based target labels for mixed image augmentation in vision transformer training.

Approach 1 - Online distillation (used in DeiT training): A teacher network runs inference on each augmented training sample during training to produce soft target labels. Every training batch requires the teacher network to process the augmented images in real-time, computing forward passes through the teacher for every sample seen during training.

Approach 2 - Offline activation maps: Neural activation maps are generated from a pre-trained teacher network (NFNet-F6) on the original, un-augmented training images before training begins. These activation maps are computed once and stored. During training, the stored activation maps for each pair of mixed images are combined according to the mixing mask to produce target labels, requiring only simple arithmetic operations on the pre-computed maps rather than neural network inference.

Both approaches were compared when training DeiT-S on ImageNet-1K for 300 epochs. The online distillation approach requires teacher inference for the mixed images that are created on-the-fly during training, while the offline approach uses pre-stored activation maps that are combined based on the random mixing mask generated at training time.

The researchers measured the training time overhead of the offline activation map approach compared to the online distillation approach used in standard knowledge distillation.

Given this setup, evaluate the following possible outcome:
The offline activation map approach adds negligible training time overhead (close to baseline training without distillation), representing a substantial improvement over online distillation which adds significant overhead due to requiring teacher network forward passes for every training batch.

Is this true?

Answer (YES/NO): YES